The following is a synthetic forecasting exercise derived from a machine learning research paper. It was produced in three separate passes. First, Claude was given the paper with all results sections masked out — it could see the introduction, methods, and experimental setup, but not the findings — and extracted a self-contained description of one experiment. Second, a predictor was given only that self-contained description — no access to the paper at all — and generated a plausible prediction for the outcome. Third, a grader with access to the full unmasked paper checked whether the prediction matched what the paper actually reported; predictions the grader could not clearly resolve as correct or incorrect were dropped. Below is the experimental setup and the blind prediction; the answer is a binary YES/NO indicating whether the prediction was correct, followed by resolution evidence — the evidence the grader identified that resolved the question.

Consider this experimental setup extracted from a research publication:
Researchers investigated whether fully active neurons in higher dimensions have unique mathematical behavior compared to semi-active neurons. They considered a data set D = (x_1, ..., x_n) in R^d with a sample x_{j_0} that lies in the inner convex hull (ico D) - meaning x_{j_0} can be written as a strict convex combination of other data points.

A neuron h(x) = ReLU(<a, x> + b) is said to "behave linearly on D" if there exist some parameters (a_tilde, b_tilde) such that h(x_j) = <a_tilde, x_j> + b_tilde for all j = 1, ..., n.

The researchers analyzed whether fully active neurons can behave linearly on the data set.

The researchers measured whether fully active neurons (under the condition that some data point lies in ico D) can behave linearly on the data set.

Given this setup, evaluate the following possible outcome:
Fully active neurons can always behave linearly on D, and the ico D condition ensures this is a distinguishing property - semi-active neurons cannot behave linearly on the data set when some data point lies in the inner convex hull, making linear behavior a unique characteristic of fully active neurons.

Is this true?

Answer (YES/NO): NO